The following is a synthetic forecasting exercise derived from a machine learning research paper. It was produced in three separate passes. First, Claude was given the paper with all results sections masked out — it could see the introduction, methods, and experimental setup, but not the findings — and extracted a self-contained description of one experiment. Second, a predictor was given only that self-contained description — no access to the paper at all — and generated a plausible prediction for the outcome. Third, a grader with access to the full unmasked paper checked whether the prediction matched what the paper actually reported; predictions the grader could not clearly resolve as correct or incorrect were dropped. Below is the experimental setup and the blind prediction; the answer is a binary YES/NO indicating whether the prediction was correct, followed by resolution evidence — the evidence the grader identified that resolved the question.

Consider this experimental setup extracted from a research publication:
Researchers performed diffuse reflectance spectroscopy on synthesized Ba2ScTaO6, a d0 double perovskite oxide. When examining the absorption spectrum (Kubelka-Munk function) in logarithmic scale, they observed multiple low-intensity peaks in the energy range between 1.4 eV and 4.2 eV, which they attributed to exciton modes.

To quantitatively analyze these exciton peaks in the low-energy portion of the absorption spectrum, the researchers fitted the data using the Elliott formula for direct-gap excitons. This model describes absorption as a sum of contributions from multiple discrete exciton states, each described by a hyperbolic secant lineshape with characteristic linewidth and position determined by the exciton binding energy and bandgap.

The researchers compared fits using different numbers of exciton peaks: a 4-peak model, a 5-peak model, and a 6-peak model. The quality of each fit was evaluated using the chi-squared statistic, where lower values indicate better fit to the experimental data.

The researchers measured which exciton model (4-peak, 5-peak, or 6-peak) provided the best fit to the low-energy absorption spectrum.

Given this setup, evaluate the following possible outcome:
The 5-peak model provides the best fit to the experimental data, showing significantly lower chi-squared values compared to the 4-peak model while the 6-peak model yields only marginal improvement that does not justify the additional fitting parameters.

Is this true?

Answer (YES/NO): NO